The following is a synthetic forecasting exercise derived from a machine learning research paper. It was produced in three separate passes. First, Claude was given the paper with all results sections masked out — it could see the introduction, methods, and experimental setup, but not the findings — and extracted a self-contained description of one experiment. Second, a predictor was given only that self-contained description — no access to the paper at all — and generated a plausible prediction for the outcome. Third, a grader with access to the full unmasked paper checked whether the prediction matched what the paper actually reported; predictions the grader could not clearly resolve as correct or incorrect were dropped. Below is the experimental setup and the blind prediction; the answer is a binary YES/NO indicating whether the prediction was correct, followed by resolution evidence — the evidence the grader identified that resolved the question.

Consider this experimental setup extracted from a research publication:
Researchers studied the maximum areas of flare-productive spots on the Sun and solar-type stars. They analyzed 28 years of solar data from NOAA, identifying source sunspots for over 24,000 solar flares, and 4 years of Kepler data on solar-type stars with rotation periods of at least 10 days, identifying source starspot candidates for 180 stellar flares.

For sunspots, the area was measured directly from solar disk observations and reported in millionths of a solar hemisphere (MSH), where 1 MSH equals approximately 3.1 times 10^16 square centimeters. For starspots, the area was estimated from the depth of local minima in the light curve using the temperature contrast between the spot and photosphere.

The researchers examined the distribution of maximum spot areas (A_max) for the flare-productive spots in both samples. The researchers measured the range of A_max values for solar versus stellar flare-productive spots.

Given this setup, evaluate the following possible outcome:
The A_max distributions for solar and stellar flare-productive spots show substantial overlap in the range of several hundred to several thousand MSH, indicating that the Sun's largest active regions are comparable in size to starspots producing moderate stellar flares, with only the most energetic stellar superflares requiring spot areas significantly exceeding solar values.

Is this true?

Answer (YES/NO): NO